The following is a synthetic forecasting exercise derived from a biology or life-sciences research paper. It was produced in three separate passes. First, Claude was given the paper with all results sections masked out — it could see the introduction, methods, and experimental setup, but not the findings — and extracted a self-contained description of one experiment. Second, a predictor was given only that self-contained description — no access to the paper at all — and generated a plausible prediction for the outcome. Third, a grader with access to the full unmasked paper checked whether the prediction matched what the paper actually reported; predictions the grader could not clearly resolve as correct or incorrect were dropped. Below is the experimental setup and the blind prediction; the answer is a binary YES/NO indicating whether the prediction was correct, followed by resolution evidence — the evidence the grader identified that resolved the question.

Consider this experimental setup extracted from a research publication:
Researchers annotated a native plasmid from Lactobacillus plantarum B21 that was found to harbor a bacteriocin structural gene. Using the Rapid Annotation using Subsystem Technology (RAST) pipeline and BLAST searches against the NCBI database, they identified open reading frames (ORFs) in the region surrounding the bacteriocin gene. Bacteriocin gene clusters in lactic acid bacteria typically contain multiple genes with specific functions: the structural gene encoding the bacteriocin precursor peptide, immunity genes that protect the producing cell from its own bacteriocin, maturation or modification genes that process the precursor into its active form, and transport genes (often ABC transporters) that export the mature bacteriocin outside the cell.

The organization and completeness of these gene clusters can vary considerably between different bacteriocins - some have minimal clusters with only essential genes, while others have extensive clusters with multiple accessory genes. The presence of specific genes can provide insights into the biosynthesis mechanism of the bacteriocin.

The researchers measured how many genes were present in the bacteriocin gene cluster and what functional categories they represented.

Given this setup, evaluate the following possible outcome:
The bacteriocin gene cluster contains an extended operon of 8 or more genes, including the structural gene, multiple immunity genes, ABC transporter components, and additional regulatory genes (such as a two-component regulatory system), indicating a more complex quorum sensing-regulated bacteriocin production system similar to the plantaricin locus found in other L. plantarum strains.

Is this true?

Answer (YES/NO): NO